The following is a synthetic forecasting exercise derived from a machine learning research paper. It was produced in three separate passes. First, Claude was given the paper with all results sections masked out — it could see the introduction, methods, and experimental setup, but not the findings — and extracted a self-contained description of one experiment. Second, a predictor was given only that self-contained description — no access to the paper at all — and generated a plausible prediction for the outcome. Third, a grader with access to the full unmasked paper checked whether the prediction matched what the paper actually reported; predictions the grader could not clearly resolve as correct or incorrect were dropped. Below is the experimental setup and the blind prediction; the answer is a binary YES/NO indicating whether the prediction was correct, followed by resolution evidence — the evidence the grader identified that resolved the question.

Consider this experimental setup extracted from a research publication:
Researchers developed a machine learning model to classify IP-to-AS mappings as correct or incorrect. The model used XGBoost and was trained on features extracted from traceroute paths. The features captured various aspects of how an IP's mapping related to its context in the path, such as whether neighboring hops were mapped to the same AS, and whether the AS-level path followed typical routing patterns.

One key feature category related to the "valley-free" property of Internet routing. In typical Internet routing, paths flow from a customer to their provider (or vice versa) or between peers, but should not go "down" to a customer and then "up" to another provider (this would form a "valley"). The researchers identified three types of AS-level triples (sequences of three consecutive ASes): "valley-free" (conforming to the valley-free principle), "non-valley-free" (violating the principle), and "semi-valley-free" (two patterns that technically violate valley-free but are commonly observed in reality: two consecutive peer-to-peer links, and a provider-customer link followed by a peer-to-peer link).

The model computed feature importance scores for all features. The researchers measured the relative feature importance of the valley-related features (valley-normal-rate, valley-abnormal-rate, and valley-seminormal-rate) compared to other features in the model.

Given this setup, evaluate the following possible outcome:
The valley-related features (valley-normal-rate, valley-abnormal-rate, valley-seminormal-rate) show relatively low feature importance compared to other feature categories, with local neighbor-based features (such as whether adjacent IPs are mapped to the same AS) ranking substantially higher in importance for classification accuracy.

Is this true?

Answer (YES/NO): NO